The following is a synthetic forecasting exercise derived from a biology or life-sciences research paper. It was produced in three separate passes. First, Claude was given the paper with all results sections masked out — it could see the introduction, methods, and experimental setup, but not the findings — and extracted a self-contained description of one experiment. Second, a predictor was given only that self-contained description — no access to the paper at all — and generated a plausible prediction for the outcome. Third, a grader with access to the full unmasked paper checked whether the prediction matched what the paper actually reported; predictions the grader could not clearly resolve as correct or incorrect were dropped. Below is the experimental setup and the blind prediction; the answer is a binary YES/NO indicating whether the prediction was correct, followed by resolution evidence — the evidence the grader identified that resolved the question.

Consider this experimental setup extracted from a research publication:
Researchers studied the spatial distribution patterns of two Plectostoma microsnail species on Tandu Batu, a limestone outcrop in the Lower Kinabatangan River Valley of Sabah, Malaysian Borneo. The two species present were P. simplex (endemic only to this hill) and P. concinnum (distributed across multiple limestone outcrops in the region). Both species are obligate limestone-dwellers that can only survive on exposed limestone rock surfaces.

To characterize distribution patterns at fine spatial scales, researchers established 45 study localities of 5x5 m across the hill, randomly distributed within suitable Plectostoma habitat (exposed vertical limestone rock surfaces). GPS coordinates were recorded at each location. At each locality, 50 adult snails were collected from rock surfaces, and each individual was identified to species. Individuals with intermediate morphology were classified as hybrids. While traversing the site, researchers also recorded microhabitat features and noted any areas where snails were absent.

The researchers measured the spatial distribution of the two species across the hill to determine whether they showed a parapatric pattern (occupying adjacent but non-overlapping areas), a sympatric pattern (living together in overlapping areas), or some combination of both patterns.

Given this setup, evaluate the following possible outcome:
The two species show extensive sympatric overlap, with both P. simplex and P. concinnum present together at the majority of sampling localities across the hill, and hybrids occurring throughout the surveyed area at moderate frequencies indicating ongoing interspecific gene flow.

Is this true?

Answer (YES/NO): NO